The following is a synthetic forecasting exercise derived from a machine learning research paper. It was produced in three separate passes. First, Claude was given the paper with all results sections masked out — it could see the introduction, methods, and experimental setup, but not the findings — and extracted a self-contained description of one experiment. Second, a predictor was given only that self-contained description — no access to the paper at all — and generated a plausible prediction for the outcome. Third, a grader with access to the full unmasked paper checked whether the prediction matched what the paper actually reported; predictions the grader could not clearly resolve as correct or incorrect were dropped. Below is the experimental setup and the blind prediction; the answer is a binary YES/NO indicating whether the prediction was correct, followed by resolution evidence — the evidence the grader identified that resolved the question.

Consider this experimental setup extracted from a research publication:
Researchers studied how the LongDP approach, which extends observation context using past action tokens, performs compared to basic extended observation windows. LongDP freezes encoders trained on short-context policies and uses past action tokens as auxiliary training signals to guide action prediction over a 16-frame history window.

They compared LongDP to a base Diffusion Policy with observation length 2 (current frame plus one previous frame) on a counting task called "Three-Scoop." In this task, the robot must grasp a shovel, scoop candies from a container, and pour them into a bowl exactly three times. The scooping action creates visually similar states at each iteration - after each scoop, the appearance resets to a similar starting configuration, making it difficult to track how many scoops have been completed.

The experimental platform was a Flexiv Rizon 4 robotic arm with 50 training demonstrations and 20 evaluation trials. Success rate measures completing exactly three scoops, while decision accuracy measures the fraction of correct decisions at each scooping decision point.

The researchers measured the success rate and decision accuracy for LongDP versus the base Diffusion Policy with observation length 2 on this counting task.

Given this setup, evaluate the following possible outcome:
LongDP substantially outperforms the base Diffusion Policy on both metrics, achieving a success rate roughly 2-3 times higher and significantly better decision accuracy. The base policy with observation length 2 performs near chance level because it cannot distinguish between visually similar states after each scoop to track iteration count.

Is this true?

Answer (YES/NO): NO